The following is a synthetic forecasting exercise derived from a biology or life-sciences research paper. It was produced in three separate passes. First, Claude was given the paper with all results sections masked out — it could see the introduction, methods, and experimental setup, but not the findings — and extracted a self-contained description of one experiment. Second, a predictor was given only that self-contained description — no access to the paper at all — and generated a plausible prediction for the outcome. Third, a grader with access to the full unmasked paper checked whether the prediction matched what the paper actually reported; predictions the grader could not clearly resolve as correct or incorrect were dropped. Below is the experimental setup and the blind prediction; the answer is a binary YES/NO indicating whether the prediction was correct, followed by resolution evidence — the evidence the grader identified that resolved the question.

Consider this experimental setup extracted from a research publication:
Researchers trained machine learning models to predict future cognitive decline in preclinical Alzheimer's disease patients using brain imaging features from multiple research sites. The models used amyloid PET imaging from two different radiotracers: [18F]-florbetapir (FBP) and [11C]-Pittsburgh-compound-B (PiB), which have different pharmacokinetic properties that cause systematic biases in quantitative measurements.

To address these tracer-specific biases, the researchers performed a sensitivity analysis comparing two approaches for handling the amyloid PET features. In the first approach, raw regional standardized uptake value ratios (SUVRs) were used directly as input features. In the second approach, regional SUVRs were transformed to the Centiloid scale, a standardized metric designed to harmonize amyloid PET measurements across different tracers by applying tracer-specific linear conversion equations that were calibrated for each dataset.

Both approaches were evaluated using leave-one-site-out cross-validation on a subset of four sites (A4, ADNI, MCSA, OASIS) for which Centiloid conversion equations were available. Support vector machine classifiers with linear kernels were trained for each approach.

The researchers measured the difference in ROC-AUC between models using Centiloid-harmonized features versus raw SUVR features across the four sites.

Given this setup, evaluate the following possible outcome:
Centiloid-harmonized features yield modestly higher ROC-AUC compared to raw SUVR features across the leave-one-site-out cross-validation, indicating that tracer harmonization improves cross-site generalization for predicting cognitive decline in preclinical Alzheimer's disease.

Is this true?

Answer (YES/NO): NO